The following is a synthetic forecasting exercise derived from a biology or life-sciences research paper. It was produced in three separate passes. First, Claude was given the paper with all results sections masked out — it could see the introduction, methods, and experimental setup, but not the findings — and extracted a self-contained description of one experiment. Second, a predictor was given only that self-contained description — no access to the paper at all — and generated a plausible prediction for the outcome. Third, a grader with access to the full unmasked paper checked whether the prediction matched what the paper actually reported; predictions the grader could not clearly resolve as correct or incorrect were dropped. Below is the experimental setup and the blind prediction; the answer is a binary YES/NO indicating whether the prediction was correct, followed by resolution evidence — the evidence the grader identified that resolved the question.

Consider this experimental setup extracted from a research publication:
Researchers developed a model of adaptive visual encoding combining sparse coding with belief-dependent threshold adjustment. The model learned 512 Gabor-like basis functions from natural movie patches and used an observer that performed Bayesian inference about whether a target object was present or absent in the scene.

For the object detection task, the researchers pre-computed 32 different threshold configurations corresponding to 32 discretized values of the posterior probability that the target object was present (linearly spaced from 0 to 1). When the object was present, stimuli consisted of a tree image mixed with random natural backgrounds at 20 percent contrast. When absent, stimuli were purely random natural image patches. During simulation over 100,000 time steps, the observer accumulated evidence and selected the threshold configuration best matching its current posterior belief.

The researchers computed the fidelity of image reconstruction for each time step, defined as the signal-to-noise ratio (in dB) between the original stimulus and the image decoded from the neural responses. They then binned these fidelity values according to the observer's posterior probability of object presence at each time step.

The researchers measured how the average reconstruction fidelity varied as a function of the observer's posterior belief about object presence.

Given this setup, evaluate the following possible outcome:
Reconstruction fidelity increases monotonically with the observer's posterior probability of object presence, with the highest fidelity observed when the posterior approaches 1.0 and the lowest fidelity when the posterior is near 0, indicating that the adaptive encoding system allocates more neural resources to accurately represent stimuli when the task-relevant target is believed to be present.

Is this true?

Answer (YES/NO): NO